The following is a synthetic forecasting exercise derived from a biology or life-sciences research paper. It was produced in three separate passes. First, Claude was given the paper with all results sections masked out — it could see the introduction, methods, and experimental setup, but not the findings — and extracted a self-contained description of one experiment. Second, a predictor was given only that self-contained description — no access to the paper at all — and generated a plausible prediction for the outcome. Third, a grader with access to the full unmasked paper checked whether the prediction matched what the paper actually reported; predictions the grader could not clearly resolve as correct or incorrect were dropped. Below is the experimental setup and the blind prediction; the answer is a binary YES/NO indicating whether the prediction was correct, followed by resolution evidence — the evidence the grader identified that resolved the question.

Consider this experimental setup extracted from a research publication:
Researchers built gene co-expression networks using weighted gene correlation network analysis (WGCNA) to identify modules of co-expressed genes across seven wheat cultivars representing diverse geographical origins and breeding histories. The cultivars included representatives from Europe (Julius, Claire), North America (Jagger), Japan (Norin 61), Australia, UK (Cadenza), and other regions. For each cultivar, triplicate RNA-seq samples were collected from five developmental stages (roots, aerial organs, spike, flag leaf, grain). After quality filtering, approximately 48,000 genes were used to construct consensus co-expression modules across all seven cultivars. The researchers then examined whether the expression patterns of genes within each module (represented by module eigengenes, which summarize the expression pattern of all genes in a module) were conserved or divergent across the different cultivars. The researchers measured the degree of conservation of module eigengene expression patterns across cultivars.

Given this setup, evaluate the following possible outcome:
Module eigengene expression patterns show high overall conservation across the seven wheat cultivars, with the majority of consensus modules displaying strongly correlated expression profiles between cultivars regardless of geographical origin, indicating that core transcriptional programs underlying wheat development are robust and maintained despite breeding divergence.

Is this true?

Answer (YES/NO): YES